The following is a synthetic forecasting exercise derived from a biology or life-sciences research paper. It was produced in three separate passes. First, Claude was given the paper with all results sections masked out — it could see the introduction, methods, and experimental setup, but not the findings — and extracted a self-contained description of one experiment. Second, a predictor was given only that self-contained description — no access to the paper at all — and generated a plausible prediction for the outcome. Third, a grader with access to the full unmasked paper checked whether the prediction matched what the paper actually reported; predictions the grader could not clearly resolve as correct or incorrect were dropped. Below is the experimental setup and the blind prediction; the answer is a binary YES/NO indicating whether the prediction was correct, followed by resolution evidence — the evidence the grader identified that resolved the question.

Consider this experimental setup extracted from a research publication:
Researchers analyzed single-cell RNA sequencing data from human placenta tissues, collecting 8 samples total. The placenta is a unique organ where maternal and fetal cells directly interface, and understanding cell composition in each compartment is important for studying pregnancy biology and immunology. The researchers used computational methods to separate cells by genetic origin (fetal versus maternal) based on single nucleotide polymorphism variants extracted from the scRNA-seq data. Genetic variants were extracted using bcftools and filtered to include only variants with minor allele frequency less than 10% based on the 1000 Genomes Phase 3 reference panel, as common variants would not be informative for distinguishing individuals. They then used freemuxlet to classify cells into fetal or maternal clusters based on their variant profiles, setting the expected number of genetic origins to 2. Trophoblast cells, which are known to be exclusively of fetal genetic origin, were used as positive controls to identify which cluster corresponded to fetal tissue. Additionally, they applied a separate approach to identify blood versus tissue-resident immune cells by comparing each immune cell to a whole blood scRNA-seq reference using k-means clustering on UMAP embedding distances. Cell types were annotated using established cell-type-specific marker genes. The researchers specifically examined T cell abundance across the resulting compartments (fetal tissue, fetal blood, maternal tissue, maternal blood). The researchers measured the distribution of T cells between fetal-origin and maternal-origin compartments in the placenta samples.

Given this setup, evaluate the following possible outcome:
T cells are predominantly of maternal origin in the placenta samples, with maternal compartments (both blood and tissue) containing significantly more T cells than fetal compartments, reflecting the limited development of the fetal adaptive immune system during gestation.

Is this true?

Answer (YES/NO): YES